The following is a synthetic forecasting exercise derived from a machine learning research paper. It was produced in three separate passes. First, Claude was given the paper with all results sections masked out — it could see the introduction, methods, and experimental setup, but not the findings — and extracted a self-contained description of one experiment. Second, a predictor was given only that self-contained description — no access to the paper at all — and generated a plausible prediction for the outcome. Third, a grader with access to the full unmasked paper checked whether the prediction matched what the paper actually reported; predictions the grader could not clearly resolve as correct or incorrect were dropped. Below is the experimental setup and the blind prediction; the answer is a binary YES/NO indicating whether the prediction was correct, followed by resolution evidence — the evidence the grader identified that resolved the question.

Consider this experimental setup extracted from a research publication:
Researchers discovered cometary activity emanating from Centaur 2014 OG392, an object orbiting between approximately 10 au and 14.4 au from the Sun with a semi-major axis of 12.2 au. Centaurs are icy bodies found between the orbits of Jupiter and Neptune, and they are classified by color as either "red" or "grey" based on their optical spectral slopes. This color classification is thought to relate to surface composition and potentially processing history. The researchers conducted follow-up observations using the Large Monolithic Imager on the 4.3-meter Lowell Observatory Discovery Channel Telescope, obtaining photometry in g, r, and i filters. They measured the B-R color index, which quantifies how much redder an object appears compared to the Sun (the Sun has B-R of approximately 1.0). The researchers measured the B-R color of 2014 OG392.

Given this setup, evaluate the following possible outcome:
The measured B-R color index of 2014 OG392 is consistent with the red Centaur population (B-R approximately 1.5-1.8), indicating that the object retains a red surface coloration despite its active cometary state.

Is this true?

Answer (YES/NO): YES